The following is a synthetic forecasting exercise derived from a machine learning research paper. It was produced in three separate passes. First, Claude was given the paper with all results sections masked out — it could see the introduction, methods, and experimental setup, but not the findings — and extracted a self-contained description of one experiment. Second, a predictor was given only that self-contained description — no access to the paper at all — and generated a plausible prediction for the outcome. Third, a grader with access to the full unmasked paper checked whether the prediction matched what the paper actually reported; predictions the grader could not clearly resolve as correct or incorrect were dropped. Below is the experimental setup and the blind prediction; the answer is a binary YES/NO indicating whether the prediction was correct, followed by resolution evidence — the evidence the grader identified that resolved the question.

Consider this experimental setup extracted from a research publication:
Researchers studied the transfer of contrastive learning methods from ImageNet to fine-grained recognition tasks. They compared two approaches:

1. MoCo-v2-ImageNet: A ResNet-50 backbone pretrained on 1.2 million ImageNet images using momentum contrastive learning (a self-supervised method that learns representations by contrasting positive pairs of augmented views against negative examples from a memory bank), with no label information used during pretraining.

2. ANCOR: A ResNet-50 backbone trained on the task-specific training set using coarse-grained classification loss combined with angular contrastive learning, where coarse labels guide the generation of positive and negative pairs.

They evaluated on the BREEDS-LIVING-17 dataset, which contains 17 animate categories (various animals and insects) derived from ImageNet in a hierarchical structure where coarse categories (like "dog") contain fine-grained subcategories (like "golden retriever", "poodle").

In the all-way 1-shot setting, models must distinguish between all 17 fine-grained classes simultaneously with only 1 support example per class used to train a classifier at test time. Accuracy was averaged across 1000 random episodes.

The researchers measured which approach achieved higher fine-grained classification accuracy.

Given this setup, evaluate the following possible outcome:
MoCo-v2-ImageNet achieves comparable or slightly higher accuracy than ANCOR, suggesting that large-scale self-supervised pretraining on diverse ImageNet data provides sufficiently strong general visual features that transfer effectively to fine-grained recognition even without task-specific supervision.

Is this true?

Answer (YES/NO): NO